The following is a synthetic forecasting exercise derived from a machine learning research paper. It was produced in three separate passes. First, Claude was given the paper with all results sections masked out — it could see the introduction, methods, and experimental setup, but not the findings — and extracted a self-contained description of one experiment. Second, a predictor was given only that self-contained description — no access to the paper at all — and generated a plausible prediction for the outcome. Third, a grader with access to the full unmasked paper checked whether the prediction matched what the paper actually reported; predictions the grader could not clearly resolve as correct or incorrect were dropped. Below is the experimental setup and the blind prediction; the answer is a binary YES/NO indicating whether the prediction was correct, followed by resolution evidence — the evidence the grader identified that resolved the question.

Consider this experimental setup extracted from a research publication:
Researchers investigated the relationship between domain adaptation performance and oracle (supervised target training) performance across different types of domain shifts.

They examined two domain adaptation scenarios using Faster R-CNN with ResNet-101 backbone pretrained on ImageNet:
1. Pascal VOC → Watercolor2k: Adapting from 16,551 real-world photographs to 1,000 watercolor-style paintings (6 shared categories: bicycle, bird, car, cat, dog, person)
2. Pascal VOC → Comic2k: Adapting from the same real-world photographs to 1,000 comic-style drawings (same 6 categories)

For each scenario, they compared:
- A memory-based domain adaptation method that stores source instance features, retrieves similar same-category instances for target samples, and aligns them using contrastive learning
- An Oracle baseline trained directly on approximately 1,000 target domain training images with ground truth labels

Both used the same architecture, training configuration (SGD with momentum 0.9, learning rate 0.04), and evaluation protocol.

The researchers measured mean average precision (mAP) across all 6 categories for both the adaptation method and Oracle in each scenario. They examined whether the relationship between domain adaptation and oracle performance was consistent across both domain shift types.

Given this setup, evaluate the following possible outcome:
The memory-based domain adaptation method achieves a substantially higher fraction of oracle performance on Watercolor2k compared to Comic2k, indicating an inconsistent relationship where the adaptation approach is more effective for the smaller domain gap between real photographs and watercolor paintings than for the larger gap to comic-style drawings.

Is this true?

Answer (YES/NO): YES